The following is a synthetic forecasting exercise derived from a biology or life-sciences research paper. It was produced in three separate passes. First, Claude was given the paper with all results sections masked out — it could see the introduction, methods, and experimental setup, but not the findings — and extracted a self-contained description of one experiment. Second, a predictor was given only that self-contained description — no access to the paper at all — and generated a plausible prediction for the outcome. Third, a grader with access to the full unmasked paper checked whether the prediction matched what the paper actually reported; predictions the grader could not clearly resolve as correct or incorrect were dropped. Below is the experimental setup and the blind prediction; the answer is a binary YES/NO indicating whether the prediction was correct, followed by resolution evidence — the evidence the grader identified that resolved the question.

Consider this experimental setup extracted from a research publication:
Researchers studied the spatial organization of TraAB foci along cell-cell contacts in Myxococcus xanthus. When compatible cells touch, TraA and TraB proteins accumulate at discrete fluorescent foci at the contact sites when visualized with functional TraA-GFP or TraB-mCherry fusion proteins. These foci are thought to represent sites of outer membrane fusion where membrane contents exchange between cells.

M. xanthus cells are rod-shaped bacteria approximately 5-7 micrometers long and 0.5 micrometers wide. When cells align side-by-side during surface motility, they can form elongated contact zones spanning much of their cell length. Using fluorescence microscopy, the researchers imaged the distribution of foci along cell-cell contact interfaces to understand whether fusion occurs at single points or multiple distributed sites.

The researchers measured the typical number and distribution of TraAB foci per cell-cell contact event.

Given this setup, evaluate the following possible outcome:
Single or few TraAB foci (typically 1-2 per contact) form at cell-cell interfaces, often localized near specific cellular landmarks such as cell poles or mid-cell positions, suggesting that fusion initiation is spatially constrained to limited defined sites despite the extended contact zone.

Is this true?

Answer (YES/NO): NO